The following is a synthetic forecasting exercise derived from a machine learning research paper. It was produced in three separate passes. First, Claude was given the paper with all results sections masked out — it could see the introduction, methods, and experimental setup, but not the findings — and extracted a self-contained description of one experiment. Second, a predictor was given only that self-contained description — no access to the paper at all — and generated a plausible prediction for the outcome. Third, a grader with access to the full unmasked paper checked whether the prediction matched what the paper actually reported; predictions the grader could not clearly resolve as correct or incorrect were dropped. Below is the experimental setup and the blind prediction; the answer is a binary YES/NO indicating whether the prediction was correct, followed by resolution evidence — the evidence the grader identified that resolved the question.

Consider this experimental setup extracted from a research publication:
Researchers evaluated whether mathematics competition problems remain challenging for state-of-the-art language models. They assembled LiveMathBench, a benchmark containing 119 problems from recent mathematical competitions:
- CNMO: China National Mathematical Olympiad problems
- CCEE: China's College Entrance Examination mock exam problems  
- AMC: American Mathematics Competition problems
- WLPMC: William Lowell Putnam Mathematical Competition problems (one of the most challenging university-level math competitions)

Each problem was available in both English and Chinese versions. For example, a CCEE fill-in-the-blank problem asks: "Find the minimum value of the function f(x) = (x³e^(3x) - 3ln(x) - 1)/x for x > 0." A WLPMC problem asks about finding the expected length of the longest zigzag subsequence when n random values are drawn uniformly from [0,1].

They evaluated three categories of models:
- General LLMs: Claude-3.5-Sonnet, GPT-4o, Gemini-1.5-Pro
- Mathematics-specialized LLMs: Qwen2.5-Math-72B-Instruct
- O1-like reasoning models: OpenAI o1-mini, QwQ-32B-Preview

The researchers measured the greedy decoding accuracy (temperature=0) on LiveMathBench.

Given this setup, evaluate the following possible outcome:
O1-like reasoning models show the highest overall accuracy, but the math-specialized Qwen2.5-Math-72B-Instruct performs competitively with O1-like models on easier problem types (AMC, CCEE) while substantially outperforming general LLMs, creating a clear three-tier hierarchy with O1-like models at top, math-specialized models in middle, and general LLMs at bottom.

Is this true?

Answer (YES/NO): NO